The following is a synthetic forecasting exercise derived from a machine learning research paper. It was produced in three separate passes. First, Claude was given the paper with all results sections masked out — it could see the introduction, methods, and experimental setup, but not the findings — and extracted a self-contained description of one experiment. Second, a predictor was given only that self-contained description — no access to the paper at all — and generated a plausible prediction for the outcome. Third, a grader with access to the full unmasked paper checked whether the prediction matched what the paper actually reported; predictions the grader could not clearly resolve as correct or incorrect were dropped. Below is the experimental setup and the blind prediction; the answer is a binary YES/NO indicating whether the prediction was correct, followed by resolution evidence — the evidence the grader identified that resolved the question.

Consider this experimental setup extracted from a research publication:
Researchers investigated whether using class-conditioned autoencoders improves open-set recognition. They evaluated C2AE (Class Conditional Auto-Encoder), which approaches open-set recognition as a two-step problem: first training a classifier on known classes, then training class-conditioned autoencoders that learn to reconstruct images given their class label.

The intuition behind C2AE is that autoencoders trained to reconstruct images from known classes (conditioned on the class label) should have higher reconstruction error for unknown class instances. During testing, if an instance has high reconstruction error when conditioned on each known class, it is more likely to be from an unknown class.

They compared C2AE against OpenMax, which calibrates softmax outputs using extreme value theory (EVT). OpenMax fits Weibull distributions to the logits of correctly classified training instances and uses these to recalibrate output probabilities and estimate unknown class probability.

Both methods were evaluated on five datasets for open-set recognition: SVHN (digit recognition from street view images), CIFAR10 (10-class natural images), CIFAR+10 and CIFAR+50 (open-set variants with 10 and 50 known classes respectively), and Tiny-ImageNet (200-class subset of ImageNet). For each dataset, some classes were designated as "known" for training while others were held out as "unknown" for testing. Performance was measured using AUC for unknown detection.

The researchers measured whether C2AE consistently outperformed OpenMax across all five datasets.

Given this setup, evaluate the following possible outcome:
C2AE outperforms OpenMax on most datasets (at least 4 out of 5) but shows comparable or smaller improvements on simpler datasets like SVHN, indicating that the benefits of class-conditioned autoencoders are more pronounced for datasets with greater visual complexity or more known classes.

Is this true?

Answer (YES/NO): NO